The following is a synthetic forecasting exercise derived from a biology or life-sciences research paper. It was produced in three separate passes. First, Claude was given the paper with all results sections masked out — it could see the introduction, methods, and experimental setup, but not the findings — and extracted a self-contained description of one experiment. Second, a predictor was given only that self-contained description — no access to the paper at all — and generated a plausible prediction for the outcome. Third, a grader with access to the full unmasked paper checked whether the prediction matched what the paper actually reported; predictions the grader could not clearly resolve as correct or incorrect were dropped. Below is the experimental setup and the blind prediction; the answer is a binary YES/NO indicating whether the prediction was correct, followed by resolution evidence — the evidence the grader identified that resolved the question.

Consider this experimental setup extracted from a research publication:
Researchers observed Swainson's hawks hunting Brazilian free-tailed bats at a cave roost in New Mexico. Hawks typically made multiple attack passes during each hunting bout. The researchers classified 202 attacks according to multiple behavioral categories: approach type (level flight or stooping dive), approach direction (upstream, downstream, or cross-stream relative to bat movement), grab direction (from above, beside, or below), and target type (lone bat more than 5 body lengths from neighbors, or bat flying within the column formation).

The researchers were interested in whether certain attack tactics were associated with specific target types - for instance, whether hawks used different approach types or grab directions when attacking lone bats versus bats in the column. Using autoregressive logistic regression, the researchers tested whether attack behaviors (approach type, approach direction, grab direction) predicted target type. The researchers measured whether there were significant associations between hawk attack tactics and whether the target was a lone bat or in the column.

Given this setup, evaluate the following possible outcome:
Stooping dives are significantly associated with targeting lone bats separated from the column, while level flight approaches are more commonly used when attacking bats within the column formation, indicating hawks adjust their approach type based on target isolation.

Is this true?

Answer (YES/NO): NO